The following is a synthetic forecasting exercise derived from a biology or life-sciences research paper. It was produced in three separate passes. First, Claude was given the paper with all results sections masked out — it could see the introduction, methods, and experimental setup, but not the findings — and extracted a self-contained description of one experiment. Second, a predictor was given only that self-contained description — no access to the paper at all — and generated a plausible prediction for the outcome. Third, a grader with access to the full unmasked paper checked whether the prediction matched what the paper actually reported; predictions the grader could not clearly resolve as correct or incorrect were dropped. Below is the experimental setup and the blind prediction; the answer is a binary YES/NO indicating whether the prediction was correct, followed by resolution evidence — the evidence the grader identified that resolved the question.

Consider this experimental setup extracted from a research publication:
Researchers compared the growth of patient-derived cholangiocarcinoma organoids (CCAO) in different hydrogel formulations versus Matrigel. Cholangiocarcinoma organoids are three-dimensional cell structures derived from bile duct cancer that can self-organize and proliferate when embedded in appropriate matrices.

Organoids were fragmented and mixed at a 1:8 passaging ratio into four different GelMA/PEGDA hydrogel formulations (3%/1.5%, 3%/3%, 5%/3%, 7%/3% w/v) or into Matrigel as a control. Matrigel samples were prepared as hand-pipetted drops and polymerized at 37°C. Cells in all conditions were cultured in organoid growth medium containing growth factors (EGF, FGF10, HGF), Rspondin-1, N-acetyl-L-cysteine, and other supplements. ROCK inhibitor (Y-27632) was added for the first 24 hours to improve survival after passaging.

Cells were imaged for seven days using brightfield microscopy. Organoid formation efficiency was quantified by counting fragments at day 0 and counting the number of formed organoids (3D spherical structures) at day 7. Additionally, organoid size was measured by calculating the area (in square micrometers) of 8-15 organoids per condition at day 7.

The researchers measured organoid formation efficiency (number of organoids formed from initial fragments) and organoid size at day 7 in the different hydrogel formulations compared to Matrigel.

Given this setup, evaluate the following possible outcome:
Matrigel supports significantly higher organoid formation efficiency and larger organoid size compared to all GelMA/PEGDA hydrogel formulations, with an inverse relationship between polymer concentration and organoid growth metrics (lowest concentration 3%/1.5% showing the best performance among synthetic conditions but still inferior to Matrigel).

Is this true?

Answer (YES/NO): NO